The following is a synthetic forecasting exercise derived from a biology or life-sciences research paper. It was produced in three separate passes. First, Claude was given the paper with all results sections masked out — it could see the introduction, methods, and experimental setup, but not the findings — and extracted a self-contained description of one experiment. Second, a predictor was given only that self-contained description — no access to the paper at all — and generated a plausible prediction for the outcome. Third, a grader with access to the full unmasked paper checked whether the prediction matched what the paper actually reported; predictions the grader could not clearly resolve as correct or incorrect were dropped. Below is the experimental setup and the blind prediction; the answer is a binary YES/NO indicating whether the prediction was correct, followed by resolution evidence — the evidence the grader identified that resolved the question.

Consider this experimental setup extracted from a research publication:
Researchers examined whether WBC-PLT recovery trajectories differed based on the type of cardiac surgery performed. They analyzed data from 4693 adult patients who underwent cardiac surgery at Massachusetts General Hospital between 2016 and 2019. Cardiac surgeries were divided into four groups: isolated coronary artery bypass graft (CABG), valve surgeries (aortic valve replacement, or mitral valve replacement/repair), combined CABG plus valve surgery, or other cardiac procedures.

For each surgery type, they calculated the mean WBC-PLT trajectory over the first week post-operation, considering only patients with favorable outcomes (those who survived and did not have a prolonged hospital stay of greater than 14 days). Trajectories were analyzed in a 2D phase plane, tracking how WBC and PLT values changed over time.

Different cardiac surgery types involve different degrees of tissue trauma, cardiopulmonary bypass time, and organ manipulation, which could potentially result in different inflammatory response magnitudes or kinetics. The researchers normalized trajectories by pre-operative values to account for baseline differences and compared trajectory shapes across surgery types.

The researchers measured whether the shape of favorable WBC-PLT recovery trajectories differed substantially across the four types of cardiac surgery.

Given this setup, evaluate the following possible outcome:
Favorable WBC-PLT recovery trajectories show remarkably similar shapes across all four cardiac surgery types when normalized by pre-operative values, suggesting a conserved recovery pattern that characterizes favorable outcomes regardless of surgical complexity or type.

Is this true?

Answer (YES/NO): YES